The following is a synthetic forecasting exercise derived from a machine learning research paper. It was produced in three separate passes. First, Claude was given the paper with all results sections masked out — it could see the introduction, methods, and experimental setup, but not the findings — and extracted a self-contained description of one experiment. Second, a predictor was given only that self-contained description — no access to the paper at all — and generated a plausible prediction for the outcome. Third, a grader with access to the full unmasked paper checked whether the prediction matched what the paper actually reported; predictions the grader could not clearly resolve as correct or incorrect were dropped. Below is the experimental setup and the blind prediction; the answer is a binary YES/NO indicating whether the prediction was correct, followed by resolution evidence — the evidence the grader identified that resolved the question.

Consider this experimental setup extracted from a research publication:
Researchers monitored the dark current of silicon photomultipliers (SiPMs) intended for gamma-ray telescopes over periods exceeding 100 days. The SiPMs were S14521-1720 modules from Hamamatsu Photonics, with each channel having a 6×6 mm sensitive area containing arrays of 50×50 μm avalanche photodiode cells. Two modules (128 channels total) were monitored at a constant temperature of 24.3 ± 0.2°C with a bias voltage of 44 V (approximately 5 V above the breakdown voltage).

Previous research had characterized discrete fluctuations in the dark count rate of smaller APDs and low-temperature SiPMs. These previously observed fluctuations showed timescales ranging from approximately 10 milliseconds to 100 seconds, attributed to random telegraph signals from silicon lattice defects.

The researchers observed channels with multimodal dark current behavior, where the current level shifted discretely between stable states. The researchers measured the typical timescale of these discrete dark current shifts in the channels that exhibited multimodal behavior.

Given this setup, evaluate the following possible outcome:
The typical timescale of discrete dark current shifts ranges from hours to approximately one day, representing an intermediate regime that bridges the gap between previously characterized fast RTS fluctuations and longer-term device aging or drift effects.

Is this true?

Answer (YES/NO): NO